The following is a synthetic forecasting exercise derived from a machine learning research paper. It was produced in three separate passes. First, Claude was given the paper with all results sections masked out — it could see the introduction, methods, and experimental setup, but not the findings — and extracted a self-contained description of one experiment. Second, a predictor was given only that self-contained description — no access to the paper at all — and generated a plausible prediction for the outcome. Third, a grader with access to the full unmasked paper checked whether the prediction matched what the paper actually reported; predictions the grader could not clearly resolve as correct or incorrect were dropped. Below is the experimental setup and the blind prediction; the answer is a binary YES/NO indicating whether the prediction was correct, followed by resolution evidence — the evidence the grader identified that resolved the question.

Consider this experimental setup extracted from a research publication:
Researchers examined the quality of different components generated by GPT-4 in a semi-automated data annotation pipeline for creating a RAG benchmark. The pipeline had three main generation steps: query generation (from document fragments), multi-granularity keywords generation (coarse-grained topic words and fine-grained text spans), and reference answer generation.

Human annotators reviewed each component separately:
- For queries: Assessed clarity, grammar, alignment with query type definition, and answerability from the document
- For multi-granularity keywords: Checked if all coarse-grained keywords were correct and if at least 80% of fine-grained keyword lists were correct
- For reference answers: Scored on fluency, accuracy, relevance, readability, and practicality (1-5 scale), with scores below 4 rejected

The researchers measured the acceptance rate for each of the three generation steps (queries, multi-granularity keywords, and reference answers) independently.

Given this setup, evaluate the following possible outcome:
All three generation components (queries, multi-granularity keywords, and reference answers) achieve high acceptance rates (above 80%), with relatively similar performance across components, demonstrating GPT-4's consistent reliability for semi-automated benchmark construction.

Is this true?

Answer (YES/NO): NO